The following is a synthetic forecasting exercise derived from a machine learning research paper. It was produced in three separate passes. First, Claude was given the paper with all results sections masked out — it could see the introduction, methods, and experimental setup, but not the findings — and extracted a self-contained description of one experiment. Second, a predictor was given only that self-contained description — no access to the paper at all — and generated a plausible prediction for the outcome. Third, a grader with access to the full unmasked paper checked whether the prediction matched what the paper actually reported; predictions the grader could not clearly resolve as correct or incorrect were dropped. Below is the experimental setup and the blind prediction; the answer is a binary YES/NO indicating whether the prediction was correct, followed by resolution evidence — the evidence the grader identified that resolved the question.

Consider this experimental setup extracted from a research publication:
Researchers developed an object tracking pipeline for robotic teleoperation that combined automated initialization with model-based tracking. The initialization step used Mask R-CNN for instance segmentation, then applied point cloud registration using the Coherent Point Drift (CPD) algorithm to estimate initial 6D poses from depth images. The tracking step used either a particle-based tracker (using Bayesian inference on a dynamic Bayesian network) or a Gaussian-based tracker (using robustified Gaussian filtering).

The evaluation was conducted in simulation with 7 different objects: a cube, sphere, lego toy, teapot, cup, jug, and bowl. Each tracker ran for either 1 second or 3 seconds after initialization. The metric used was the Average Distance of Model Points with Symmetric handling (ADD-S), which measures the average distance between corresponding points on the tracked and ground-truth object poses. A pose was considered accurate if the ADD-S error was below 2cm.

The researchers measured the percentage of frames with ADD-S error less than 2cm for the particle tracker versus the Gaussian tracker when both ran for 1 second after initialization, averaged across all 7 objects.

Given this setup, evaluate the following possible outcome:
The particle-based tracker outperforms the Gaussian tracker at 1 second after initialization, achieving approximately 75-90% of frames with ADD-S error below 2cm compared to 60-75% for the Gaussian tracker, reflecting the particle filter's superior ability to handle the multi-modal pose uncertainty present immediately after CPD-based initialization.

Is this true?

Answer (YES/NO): NO